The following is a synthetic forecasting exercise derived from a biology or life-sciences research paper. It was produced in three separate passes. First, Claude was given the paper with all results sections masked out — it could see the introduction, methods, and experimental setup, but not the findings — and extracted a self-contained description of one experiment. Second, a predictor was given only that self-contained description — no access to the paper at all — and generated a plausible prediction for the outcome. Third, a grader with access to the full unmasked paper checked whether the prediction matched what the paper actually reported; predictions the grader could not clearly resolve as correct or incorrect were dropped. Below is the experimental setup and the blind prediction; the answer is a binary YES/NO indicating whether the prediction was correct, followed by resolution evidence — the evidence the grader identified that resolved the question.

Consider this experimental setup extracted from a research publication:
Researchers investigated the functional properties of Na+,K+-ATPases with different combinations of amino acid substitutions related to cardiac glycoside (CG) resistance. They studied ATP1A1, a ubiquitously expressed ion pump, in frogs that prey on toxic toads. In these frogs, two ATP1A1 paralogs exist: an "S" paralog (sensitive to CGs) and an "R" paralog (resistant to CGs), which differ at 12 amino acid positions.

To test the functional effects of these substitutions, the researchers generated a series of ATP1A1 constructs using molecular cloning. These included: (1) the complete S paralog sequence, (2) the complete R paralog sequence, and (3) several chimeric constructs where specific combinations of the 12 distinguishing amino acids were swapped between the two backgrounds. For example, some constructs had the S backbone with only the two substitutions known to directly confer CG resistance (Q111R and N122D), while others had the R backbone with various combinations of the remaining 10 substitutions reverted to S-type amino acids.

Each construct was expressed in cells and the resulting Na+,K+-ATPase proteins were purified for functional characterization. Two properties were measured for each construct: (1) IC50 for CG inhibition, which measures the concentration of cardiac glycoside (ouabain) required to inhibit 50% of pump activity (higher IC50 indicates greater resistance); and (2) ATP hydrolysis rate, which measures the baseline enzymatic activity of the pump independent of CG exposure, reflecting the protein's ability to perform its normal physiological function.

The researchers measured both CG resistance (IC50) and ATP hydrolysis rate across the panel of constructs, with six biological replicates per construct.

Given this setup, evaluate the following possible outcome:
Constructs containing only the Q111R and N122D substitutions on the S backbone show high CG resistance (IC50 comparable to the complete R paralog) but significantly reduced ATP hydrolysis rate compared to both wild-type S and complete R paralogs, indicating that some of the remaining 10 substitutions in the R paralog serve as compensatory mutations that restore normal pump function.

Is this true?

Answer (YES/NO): YES